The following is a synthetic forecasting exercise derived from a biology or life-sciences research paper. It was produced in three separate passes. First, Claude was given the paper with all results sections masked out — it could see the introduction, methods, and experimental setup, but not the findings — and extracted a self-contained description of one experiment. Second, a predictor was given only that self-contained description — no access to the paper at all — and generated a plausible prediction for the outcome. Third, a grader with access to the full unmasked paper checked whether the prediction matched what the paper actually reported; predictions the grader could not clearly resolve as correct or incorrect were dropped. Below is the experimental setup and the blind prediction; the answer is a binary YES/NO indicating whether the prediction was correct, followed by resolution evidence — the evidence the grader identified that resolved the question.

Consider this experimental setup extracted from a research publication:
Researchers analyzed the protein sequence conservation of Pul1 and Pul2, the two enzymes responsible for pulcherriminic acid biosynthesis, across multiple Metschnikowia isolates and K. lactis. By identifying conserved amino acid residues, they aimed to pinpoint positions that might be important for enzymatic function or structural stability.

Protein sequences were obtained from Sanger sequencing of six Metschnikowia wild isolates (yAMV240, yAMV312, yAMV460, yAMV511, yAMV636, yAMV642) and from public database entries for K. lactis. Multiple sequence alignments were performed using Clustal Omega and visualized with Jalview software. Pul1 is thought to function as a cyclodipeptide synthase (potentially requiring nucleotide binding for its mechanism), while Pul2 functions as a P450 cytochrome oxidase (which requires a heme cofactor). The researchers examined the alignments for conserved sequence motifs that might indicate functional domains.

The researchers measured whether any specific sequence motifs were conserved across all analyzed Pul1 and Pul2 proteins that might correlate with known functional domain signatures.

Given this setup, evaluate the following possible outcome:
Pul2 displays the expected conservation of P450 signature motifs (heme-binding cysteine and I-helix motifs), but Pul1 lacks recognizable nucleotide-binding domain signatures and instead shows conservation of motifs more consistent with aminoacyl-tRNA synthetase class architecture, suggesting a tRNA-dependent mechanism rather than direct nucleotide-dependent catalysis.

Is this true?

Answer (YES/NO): NO